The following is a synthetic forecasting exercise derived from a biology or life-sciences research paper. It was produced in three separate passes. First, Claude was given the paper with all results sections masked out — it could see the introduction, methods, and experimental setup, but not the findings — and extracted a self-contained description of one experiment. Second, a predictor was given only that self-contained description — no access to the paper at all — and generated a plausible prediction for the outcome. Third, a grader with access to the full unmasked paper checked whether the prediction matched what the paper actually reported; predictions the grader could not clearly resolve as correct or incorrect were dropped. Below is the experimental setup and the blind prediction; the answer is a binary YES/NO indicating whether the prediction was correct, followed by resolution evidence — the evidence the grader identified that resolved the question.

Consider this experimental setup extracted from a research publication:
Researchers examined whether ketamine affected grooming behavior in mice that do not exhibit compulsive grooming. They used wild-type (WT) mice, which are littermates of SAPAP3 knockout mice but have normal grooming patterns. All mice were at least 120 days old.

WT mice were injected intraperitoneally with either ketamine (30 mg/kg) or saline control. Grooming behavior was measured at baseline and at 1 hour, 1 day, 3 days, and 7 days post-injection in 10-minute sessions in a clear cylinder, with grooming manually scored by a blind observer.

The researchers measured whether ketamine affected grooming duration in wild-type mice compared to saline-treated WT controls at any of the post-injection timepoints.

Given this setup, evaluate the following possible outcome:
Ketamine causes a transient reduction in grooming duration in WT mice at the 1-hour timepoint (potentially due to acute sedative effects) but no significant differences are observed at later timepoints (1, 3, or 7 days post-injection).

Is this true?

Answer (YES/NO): NO